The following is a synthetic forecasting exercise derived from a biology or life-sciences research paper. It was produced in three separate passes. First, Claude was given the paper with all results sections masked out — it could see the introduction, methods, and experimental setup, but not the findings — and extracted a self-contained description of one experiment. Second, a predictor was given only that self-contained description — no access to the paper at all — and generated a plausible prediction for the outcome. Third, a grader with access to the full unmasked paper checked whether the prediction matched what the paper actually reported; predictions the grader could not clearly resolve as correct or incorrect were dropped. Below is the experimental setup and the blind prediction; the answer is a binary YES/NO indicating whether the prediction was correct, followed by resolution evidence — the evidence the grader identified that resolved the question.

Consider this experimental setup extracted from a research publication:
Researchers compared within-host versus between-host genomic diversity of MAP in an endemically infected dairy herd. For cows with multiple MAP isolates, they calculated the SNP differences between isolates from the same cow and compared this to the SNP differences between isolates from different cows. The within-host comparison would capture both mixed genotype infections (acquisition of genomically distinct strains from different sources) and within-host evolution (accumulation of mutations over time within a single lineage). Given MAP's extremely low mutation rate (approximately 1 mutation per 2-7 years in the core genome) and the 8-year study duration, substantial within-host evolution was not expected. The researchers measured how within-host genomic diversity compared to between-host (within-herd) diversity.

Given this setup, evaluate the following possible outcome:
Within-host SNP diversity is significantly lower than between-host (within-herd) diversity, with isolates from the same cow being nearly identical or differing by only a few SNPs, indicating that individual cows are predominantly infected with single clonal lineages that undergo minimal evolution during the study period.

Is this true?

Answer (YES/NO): NO